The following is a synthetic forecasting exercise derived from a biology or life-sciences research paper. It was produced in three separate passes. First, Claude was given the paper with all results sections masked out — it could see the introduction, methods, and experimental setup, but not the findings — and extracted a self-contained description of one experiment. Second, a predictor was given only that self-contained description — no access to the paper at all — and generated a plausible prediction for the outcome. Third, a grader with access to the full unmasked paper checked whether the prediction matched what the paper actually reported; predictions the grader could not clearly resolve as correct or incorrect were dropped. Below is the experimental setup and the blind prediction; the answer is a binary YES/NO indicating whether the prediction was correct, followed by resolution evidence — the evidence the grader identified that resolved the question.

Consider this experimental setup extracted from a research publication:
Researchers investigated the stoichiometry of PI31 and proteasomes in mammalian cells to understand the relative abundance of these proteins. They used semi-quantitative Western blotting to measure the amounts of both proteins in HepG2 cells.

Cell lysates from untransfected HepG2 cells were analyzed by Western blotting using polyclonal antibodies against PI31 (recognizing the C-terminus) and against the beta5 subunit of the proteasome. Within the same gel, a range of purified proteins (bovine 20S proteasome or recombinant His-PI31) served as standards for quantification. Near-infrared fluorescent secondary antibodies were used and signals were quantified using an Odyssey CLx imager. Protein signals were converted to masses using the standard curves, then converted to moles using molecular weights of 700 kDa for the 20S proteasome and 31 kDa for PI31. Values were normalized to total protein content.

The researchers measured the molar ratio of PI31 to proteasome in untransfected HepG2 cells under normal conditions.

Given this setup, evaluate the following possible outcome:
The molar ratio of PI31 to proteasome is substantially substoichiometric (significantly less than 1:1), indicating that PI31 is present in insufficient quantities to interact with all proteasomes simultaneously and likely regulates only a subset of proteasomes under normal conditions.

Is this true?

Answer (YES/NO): YES